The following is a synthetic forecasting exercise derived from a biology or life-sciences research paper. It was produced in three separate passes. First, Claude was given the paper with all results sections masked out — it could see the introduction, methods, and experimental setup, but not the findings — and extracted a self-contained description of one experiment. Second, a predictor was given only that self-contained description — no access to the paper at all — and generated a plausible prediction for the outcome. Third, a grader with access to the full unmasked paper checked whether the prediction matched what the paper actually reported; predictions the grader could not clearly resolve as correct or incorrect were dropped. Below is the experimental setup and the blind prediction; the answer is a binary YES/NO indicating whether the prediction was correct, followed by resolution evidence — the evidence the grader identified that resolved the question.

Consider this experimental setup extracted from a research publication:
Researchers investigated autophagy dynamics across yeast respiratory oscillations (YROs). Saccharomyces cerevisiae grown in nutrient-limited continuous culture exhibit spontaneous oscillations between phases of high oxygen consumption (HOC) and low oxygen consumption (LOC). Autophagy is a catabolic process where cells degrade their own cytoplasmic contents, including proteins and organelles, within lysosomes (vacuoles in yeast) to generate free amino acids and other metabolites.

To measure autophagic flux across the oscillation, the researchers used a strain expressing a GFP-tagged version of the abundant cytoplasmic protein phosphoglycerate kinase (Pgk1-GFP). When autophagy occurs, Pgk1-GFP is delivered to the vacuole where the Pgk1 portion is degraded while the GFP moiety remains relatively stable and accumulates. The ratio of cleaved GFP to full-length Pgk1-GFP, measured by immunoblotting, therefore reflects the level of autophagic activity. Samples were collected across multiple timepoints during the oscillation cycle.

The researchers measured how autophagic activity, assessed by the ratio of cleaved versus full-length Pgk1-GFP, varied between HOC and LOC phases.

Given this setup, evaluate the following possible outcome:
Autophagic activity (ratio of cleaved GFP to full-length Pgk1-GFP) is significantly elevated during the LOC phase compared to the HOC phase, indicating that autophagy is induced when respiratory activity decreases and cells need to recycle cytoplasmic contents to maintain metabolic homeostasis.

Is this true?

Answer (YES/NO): YES